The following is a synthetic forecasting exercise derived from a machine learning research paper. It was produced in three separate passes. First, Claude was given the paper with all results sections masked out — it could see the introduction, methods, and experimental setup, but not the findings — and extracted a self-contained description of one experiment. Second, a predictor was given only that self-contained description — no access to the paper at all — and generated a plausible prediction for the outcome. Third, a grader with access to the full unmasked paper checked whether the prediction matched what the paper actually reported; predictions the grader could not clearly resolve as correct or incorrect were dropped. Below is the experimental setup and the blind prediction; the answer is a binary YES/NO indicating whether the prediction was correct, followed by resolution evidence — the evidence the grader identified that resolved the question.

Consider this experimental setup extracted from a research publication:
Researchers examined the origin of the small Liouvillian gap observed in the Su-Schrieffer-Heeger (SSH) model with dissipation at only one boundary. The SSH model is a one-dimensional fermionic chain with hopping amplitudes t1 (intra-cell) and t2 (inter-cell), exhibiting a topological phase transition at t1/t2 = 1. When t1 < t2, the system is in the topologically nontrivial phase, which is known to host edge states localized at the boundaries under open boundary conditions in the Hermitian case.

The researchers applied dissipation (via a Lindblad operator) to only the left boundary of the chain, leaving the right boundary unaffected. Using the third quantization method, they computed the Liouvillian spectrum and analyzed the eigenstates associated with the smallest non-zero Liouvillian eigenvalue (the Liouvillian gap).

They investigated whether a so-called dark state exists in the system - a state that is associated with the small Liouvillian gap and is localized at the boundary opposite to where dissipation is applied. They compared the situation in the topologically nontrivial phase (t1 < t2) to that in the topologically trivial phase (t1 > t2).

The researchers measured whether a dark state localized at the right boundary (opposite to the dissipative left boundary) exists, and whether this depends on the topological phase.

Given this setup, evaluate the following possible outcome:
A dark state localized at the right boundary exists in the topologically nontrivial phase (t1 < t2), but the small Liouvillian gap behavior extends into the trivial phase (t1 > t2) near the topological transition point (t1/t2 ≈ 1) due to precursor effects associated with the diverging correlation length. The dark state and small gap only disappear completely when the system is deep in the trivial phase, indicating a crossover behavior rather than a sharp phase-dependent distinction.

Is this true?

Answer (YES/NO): NO